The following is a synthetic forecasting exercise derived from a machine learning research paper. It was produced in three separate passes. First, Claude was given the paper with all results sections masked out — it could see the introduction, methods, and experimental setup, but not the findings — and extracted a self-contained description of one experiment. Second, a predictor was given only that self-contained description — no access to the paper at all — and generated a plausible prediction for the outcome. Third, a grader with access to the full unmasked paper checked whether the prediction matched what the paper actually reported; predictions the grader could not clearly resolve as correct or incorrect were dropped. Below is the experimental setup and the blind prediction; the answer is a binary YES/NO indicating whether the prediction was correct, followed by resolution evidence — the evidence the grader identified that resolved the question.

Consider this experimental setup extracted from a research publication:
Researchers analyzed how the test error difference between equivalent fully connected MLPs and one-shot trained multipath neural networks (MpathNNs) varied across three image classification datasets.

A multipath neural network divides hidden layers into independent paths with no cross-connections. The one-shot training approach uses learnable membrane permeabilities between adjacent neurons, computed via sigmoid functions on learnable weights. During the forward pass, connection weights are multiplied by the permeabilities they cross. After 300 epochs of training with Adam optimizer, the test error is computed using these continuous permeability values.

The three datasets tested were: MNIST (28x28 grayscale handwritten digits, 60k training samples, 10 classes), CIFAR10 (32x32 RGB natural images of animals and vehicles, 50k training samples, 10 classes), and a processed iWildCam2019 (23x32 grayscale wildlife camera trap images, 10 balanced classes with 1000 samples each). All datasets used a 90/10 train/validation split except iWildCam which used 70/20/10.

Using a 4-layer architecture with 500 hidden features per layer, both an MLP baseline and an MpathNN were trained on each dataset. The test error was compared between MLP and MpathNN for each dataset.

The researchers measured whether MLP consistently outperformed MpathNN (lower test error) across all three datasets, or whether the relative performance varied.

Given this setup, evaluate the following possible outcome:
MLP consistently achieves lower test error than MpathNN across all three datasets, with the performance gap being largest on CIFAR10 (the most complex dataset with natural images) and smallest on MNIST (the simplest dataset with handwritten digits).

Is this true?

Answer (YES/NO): NO